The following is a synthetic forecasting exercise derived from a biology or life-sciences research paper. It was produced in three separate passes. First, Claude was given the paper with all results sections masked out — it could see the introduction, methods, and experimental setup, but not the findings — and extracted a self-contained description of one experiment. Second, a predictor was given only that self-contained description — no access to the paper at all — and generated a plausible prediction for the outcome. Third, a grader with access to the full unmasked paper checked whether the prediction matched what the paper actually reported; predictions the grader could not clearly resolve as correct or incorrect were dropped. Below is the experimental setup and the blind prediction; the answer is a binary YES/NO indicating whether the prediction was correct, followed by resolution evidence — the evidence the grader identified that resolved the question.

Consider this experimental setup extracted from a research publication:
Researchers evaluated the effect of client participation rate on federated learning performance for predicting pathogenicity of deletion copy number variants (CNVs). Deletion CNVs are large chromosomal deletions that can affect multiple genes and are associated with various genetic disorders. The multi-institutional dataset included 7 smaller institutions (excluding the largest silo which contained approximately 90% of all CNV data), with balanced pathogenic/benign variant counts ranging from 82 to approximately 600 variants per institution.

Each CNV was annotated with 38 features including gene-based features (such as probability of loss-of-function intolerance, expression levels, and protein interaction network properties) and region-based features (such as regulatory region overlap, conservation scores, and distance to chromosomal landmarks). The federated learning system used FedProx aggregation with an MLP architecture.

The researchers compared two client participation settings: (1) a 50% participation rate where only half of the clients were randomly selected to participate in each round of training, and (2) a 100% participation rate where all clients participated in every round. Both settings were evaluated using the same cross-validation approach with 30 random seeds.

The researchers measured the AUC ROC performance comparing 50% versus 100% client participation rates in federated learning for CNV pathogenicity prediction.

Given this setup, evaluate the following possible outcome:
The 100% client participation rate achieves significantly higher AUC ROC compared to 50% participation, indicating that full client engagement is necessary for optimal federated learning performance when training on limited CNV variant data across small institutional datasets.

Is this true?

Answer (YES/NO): NO